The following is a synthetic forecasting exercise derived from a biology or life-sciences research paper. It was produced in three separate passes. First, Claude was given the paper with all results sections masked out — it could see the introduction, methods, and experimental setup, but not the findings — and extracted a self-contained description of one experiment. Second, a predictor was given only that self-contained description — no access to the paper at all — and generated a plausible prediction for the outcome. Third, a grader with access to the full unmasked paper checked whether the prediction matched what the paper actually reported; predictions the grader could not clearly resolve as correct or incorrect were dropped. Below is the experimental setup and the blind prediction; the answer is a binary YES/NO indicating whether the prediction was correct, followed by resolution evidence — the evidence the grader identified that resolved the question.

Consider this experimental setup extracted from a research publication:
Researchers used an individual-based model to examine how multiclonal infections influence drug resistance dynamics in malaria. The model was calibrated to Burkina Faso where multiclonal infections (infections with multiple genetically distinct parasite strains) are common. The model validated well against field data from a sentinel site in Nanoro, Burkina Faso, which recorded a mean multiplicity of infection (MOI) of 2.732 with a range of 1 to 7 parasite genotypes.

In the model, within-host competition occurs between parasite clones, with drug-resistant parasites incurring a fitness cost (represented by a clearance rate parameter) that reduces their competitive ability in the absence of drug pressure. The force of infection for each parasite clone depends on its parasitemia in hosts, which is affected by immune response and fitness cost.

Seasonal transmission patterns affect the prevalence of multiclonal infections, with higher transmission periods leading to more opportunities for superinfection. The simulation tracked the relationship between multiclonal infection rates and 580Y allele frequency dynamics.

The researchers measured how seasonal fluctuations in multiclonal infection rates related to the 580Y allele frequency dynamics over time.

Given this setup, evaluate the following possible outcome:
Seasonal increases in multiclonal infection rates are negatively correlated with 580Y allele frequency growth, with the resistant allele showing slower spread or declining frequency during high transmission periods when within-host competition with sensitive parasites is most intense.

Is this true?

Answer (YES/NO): NO